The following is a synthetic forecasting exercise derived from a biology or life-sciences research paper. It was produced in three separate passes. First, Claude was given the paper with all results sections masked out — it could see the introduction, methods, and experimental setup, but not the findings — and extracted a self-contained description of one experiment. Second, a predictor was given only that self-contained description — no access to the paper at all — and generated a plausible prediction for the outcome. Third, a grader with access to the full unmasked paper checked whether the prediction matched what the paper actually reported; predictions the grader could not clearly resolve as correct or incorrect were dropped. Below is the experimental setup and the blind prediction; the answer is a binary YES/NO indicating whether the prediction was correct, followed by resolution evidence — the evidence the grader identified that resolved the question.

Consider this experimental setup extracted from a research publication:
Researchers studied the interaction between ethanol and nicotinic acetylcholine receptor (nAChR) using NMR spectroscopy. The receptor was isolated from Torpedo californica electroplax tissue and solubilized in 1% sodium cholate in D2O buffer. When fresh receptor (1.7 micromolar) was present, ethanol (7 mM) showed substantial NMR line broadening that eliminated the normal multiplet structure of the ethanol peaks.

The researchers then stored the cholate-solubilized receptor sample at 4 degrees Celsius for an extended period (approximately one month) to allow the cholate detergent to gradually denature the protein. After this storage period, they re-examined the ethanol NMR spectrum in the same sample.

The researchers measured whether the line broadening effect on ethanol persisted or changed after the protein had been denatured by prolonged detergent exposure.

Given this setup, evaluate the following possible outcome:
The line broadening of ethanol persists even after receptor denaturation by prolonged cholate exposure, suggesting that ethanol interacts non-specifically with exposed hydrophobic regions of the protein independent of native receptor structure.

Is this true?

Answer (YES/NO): NO